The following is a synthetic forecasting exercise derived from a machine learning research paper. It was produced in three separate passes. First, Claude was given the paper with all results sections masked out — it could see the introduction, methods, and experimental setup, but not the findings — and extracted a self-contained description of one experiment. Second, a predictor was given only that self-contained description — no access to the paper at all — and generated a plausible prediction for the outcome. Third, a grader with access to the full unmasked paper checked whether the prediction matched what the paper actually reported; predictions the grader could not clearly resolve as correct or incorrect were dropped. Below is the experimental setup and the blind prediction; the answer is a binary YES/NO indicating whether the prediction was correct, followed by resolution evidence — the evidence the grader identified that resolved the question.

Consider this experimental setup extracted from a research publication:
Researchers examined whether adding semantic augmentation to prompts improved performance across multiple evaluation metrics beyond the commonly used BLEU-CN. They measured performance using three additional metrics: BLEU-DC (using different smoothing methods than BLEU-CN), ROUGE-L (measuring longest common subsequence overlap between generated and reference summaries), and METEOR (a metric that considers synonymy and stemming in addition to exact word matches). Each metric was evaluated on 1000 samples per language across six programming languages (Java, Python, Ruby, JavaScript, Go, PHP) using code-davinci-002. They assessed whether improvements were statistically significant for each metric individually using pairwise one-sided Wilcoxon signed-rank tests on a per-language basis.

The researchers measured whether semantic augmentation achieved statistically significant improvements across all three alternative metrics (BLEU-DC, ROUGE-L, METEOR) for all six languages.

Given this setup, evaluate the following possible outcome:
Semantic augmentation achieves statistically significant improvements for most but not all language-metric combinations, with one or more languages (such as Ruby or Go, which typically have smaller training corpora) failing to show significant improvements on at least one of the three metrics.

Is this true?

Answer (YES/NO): YES